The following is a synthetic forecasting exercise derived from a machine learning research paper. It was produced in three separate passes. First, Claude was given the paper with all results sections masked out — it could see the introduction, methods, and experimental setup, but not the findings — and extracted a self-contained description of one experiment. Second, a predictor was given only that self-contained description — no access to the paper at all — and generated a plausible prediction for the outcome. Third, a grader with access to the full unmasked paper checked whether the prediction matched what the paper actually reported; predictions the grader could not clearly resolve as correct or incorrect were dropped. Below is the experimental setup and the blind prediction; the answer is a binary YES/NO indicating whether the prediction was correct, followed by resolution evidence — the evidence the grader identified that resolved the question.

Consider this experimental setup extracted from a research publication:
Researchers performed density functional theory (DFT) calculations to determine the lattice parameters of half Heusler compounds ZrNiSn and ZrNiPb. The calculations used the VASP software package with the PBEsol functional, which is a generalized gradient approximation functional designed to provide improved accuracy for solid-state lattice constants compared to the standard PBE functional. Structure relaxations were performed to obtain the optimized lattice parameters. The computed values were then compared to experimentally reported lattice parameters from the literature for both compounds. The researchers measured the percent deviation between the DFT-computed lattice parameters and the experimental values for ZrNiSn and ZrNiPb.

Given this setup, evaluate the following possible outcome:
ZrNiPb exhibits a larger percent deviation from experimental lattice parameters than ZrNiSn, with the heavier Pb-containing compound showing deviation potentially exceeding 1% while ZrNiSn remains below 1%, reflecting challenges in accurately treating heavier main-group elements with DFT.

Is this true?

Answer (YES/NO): NO